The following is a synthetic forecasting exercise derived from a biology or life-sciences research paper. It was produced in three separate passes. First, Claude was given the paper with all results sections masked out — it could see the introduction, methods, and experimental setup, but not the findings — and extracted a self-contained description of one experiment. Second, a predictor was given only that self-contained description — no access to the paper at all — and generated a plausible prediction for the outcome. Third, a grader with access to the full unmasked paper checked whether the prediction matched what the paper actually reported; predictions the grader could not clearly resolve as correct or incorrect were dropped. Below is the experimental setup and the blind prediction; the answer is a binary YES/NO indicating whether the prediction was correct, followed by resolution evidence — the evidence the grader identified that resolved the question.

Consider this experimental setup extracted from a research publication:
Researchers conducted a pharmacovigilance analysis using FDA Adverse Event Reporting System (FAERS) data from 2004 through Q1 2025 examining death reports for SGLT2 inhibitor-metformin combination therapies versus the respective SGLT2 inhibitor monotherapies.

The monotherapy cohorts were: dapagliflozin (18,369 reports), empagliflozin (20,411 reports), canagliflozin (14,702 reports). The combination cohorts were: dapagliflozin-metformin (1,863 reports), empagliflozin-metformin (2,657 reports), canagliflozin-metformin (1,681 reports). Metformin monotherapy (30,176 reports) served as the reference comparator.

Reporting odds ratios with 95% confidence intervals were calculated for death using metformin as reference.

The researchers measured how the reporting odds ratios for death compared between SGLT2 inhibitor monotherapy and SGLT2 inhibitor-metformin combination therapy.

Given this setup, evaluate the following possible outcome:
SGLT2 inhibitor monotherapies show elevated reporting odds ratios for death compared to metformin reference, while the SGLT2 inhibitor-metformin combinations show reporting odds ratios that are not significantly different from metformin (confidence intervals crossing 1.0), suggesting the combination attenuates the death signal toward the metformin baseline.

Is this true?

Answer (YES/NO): NO